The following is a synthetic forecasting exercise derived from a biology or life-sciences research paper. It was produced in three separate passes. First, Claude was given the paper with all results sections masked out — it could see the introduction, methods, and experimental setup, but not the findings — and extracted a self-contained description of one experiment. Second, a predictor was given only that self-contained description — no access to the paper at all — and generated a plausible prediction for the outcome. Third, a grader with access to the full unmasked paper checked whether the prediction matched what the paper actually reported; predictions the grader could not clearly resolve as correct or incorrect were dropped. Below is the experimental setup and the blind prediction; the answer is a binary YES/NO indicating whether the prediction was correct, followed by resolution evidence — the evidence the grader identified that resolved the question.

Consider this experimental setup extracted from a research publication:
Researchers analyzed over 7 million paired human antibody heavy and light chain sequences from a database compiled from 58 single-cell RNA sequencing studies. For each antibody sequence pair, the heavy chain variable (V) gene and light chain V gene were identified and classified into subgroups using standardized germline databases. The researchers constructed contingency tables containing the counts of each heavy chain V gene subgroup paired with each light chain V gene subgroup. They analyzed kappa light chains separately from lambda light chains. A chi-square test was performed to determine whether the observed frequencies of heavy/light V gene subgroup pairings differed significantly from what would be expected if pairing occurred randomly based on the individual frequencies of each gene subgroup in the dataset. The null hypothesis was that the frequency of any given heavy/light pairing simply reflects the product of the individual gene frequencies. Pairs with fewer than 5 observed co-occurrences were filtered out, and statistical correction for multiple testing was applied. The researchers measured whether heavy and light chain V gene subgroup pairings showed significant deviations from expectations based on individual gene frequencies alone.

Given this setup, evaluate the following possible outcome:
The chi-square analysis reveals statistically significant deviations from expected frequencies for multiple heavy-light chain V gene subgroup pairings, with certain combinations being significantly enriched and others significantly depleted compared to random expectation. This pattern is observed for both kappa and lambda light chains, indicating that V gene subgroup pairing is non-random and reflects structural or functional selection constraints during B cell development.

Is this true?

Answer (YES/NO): YES